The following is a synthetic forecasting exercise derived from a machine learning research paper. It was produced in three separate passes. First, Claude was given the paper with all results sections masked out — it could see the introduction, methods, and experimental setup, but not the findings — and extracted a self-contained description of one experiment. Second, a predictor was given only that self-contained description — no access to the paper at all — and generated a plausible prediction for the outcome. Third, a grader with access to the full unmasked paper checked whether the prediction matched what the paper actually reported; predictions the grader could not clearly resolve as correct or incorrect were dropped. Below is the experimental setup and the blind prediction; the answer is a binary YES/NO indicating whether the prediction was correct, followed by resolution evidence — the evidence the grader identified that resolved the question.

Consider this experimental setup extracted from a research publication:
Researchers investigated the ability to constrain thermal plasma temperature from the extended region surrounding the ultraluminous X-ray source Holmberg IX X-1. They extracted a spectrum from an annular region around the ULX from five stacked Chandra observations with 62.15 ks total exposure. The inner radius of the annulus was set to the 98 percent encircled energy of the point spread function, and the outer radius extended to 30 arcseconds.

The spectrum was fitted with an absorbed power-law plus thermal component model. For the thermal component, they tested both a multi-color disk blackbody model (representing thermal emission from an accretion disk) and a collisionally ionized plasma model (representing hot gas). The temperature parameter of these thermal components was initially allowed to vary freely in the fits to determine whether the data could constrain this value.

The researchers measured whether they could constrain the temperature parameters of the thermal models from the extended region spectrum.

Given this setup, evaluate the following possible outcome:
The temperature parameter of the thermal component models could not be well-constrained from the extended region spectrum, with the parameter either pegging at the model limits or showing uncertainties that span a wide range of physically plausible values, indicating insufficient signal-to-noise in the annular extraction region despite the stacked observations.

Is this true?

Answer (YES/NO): YES